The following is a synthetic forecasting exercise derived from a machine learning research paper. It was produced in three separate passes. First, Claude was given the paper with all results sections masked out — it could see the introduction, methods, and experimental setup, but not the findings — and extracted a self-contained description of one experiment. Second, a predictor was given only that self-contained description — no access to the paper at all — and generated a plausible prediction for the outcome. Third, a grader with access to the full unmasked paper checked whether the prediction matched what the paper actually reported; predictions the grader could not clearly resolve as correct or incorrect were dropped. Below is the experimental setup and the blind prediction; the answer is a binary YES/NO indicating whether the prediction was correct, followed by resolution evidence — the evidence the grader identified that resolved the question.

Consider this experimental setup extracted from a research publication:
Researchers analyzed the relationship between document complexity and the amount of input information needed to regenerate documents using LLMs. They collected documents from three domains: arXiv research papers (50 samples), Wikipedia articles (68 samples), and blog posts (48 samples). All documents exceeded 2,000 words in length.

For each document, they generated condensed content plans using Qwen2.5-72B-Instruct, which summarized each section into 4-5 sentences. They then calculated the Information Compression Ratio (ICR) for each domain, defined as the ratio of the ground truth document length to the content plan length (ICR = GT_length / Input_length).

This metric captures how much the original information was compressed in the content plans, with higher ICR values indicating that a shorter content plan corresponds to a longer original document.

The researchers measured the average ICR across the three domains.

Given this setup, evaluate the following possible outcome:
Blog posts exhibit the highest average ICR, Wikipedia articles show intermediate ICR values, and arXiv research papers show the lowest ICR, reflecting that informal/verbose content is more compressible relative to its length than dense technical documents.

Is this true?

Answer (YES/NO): YES